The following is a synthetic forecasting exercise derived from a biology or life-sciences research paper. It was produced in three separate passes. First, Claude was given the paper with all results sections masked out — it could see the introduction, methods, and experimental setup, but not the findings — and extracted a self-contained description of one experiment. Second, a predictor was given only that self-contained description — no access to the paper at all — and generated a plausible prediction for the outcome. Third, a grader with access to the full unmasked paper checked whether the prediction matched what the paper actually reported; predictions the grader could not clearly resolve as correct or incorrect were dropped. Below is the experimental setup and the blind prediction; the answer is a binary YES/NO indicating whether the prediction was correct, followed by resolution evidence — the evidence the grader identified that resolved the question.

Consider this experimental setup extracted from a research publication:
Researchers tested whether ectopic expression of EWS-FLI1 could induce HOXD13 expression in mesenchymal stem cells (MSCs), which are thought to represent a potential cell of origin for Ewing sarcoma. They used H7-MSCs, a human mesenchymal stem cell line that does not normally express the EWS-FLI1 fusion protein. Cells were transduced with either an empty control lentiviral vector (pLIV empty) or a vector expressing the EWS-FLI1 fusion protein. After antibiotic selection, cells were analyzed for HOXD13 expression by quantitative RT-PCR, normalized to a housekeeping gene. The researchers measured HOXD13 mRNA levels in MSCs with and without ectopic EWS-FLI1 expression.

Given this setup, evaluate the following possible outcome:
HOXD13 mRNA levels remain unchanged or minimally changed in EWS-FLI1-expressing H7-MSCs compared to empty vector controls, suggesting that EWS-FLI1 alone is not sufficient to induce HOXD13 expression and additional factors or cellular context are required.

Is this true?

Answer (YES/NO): YES